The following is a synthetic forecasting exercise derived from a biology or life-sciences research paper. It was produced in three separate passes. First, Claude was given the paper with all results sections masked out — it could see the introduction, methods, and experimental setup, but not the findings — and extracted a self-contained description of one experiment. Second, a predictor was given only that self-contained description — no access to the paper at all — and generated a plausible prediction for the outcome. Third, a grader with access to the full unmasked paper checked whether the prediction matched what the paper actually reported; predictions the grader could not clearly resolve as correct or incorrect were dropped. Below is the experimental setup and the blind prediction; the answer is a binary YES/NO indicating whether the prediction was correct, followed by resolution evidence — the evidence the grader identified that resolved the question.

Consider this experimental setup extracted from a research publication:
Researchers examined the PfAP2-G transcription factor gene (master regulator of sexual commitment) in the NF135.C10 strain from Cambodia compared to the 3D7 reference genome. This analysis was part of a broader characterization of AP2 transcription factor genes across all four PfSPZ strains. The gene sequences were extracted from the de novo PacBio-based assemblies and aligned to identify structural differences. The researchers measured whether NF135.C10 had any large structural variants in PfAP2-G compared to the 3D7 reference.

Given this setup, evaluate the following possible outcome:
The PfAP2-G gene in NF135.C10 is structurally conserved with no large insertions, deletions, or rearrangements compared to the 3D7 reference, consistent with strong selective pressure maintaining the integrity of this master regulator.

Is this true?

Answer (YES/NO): NO